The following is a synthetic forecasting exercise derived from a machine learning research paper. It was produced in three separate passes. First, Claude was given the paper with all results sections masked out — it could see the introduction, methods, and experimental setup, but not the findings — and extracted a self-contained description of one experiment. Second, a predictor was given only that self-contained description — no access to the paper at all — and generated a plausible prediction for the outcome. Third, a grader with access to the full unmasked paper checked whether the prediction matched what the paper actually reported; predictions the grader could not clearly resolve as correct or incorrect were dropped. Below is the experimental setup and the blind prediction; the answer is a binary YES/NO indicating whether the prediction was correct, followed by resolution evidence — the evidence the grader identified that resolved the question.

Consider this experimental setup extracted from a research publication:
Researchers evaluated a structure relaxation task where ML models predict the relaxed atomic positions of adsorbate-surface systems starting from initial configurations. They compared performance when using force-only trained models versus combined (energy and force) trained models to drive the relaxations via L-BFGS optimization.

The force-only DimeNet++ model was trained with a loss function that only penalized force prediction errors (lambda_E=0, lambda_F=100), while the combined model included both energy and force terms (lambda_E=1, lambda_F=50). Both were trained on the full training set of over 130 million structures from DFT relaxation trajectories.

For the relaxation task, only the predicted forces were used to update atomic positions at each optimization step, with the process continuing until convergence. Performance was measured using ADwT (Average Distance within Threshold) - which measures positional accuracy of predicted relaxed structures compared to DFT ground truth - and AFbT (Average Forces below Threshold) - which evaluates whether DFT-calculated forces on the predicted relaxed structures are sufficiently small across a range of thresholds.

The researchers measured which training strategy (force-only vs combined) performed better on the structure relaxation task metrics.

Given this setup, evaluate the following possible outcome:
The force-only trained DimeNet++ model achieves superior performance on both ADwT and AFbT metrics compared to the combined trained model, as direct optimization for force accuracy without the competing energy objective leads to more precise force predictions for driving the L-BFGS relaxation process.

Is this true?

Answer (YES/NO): YES